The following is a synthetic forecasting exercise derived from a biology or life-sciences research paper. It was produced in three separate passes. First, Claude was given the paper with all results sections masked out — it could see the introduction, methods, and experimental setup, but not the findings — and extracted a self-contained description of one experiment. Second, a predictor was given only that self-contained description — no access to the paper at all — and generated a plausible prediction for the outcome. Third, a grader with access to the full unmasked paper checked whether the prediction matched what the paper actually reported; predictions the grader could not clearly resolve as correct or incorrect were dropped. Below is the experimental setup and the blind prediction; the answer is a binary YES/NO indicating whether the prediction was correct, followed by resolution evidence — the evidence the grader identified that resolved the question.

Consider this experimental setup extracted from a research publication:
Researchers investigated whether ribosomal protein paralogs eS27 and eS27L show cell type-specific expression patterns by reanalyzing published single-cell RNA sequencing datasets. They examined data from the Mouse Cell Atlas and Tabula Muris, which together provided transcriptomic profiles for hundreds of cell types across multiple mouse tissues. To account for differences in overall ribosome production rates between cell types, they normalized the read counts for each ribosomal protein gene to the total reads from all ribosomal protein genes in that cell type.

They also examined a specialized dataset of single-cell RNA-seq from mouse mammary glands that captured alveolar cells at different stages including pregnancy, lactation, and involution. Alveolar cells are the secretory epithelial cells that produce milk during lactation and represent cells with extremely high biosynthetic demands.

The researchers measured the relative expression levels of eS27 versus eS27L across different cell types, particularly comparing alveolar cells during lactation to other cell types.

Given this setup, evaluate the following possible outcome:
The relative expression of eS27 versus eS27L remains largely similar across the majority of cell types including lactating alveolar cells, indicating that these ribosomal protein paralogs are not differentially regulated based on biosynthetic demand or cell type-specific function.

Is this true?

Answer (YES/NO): NO